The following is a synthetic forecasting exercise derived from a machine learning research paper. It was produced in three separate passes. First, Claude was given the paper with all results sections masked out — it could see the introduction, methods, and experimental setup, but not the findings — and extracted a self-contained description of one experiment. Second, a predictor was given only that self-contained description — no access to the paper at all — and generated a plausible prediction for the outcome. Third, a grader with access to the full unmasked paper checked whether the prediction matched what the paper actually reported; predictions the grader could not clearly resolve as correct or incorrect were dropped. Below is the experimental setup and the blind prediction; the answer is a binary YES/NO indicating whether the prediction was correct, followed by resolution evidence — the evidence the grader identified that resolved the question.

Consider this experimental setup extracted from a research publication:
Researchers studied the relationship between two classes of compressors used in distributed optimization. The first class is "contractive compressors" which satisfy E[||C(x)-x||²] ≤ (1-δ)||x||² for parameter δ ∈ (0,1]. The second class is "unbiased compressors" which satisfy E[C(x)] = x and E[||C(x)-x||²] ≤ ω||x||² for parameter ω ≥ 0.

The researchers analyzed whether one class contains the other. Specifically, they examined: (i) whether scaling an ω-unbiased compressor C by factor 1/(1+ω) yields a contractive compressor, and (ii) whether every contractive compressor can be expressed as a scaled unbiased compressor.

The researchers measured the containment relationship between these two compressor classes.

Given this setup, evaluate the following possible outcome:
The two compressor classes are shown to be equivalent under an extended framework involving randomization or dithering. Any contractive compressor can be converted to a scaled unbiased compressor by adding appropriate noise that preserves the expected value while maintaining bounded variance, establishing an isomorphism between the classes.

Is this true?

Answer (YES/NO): NO